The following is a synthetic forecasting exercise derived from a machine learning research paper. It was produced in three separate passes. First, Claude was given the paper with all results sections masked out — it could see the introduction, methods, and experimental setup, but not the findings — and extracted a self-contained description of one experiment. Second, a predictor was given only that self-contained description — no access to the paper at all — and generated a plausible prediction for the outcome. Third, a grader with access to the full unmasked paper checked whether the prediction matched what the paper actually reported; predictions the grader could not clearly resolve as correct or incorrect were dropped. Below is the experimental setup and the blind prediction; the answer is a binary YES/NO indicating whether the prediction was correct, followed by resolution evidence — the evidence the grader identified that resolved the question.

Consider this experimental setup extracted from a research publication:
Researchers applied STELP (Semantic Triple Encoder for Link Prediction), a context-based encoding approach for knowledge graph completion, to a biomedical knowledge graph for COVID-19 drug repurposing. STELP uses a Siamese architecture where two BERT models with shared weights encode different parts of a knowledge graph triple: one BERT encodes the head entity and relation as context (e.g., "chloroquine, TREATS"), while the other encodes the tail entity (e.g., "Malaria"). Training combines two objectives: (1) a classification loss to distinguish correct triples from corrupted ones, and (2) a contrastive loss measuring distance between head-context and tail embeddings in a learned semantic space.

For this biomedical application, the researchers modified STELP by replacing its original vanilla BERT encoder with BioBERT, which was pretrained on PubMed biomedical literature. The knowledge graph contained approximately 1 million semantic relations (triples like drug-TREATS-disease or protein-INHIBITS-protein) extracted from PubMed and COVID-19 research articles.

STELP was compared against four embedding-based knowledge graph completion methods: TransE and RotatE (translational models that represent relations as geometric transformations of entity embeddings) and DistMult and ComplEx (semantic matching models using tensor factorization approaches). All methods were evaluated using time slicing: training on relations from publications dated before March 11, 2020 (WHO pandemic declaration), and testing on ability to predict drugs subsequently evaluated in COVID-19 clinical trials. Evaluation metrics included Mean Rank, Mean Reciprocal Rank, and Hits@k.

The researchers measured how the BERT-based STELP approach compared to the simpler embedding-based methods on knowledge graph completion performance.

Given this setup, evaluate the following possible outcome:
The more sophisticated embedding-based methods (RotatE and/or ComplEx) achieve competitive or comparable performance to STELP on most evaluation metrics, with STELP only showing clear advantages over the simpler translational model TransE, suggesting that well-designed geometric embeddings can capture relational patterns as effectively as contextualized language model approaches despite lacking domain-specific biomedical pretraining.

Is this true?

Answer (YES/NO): NO